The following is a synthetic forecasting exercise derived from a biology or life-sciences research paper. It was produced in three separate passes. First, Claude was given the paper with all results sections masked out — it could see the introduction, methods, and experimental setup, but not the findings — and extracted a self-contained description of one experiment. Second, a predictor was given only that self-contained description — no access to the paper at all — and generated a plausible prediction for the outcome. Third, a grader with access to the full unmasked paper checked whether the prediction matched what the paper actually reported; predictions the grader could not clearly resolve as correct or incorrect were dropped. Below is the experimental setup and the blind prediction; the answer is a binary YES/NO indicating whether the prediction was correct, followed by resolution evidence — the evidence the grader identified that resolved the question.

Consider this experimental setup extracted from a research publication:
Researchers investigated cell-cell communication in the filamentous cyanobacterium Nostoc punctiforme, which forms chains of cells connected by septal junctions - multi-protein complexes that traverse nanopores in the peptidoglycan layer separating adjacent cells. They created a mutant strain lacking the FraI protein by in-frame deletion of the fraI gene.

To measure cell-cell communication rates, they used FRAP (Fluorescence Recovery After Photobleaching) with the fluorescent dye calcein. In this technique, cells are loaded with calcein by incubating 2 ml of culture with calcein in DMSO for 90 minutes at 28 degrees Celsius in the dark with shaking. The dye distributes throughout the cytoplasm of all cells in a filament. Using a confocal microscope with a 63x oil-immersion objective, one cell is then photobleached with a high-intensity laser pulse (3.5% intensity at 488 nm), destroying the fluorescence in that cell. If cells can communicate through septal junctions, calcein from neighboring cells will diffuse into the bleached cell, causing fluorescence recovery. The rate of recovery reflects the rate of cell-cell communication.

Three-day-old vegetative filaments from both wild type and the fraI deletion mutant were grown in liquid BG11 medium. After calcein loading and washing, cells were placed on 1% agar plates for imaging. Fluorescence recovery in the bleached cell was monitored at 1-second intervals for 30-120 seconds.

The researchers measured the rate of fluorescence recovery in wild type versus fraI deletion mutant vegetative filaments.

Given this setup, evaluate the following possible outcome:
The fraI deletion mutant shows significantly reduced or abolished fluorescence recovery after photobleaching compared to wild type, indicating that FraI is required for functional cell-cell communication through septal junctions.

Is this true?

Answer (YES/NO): YES